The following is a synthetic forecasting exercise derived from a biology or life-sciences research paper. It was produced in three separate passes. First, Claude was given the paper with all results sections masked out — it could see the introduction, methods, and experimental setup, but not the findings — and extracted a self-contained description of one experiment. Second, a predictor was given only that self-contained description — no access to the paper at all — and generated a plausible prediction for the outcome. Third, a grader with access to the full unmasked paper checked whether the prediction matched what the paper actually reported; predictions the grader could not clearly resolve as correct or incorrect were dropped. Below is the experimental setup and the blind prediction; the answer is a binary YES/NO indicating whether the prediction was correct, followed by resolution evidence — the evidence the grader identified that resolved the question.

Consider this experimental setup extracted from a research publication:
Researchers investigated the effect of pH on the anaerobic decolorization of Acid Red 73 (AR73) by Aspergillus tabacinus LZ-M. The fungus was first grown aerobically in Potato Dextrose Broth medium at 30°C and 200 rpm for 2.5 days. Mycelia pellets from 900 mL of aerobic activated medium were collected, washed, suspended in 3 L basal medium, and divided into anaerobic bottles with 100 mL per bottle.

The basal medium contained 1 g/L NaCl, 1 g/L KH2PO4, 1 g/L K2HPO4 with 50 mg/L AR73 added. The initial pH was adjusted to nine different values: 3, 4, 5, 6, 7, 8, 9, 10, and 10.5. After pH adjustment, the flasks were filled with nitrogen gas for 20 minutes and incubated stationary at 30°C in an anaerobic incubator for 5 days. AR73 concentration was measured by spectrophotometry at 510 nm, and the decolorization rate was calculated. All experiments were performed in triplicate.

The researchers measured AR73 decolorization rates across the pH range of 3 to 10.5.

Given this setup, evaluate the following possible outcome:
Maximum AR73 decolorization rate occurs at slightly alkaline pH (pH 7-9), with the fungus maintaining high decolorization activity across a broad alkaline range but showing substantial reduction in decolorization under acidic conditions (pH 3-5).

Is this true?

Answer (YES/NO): NO